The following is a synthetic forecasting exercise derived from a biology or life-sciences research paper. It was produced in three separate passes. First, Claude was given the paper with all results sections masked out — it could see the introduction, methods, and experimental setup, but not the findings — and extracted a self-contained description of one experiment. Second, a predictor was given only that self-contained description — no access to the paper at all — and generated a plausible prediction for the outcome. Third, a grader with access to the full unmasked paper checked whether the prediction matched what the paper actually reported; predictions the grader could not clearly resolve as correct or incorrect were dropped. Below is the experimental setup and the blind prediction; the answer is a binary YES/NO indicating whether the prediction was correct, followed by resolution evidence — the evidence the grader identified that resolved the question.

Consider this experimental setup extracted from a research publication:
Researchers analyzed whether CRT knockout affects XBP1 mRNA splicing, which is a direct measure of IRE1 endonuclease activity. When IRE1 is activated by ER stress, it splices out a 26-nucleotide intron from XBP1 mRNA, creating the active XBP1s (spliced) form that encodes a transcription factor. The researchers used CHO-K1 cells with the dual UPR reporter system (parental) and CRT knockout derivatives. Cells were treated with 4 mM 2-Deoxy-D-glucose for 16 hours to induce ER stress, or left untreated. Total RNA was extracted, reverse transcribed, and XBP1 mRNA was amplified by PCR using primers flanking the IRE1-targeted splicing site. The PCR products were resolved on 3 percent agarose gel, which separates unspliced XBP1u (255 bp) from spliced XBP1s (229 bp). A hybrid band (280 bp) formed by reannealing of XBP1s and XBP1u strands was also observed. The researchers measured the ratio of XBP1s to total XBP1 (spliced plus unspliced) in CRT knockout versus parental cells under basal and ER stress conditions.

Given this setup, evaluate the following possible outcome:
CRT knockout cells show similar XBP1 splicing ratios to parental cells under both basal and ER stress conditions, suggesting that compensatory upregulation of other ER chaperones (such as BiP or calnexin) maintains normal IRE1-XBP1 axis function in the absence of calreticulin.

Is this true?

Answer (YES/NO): NO